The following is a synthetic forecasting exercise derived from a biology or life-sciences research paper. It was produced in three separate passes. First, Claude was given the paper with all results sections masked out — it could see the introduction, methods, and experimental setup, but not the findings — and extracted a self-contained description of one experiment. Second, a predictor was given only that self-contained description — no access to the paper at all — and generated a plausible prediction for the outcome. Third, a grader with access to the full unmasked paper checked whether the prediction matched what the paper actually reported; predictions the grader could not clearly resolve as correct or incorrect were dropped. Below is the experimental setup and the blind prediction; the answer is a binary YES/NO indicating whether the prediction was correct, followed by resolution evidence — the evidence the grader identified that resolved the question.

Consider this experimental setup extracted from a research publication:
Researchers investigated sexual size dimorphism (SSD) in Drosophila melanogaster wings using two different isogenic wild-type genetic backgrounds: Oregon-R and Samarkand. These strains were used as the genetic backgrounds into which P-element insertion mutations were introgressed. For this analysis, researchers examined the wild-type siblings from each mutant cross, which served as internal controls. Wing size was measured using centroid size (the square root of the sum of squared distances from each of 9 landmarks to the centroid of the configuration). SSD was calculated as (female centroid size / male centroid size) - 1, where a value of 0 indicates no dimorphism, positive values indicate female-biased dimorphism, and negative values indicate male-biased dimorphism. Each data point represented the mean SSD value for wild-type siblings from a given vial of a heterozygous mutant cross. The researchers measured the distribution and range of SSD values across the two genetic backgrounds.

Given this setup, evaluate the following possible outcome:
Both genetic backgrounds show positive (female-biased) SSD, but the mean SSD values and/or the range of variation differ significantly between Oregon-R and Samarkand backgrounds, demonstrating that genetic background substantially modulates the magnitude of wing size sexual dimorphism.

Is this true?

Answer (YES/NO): YES